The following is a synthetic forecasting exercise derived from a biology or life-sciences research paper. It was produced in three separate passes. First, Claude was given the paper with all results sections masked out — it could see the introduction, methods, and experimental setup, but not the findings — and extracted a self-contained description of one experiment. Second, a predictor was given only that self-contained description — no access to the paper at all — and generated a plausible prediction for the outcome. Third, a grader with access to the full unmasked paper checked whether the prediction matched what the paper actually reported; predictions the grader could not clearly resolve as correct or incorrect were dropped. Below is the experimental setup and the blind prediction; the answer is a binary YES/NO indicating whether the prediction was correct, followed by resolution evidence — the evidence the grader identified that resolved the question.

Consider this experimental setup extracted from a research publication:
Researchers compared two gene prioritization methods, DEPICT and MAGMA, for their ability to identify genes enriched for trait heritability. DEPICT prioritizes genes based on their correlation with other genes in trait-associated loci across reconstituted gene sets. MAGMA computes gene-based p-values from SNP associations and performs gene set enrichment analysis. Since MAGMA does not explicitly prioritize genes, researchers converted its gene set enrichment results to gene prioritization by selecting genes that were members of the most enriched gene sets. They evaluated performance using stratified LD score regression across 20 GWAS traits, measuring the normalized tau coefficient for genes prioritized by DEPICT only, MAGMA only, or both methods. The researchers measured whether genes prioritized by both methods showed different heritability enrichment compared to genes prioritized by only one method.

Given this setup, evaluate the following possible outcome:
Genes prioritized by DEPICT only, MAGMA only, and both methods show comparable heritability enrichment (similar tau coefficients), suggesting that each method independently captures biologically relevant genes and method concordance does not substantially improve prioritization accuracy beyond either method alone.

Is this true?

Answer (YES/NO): NO